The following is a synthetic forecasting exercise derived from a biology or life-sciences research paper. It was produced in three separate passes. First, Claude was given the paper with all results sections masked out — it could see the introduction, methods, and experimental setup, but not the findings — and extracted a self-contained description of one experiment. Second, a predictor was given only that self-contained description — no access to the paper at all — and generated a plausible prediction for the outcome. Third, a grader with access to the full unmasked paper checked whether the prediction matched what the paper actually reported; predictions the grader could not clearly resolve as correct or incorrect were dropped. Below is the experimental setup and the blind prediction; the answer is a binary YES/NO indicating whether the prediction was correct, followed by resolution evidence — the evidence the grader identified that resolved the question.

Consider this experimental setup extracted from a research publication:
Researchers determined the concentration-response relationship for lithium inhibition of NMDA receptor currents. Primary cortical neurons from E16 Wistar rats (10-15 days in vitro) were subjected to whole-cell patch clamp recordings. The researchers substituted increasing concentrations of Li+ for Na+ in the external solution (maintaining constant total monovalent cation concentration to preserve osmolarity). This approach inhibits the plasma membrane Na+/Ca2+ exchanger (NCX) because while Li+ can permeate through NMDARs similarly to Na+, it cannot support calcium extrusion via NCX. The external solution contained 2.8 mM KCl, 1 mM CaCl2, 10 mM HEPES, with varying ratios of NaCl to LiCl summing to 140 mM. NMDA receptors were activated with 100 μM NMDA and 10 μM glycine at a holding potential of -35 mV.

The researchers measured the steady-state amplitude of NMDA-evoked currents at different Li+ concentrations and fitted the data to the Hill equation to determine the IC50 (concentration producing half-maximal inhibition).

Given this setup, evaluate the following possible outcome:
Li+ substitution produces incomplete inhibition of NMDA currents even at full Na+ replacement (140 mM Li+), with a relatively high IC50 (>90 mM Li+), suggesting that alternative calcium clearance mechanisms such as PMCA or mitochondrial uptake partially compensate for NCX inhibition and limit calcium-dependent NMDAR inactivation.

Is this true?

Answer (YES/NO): NO